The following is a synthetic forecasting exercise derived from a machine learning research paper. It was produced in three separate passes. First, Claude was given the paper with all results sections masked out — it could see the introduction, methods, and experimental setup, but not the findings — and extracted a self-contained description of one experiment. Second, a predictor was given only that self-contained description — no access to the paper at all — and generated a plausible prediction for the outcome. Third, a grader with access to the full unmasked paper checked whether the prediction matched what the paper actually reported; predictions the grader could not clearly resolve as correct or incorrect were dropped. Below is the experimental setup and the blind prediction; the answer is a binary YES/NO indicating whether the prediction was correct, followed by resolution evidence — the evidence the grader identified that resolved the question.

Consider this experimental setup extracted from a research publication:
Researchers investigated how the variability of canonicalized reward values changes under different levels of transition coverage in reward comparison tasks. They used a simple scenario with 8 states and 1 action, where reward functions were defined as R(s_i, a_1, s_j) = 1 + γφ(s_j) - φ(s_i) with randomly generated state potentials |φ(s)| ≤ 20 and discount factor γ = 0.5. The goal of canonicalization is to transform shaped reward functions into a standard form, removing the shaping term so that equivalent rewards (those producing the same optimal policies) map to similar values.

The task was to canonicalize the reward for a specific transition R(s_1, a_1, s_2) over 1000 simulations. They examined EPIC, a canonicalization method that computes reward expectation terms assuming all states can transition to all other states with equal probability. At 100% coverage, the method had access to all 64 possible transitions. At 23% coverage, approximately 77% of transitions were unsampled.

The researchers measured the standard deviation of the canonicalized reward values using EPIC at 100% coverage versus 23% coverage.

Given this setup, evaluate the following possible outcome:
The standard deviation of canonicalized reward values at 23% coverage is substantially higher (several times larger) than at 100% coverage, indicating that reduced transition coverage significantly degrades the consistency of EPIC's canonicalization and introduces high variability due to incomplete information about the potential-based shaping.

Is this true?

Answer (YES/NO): YES